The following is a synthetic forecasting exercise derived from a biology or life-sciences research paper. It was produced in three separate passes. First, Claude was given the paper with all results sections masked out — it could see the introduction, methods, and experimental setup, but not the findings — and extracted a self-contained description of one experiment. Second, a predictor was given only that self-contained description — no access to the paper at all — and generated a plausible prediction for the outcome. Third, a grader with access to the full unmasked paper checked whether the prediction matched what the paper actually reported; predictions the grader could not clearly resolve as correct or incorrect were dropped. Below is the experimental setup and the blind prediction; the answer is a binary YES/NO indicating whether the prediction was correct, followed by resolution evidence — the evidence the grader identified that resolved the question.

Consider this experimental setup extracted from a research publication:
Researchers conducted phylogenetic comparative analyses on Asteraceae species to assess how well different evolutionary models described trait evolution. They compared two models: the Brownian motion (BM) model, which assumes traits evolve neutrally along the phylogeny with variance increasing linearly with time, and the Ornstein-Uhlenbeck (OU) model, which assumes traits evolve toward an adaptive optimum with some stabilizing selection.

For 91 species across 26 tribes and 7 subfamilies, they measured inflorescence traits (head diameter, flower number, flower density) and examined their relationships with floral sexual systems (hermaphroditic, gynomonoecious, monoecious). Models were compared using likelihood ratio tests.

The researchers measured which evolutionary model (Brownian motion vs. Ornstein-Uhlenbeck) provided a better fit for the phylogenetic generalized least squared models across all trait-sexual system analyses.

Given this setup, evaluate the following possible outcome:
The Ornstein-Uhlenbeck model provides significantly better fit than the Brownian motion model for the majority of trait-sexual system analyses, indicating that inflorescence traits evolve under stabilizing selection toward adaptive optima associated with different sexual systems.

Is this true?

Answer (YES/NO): YES